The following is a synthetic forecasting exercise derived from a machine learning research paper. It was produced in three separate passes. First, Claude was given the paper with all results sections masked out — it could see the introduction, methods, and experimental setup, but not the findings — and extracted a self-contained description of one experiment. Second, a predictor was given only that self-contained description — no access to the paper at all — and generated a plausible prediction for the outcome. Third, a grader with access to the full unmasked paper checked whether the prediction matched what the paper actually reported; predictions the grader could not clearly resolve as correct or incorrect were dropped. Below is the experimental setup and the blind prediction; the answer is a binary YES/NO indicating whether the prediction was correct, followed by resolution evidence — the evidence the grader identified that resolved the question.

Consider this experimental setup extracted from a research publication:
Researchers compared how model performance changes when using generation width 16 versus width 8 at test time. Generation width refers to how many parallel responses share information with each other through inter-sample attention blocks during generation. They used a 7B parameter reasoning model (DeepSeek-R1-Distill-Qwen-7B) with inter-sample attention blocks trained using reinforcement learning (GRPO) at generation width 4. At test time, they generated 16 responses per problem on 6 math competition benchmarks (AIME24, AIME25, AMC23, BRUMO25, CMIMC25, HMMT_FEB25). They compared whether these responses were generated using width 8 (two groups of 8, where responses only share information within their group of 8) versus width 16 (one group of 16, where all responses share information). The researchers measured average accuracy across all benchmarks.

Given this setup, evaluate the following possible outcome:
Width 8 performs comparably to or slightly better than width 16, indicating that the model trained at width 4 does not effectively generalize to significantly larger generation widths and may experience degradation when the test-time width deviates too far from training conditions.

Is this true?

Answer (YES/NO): NO